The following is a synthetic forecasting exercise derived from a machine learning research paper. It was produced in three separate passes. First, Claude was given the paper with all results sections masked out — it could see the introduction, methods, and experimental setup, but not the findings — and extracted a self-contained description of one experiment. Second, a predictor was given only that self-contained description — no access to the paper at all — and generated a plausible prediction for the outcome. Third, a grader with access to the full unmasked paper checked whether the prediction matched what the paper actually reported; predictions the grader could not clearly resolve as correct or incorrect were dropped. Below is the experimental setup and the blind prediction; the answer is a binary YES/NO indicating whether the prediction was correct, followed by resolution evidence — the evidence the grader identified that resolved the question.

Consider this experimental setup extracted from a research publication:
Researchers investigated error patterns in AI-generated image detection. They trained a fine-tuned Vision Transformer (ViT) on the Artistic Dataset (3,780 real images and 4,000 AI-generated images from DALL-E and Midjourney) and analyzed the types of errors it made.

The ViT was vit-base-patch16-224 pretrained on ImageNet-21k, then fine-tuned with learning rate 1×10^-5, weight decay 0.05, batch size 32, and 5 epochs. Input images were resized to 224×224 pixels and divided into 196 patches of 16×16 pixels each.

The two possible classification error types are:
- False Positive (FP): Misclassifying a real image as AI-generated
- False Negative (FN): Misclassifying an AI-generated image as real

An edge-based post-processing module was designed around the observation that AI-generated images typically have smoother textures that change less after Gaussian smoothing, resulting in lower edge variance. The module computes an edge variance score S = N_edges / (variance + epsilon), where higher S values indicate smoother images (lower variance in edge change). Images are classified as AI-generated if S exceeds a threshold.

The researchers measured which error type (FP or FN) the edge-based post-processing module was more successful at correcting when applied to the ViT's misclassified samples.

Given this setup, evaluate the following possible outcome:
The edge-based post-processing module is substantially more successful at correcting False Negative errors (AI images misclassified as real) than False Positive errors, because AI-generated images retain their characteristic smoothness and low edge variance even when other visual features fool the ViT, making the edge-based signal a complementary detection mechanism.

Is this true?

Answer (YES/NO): NO